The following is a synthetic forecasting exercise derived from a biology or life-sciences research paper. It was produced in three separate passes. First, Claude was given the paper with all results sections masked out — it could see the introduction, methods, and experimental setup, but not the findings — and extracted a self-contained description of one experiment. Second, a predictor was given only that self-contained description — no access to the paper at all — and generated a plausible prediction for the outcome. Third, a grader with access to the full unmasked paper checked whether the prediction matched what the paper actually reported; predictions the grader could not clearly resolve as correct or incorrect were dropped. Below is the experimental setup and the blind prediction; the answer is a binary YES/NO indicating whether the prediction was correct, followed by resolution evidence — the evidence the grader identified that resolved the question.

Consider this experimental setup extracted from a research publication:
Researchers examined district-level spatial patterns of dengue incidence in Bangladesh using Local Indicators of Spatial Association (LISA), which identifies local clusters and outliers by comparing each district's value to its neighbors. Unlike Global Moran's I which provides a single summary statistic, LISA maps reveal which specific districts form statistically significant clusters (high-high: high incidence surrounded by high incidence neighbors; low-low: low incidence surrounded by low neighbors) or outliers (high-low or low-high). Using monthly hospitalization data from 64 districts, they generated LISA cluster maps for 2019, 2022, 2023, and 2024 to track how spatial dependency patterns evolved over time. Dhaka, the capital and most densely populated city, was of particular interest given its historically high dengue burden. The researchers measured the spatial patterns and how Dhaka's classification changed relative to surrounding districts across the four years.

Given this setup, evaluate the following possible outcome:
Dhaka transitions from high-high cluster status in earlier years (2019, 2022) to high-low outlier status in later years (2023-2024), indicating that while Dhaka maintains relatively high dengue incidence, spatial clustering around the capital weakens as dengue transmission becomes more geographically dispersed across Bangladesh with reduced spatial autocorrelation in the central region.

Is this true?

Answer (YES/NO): NO